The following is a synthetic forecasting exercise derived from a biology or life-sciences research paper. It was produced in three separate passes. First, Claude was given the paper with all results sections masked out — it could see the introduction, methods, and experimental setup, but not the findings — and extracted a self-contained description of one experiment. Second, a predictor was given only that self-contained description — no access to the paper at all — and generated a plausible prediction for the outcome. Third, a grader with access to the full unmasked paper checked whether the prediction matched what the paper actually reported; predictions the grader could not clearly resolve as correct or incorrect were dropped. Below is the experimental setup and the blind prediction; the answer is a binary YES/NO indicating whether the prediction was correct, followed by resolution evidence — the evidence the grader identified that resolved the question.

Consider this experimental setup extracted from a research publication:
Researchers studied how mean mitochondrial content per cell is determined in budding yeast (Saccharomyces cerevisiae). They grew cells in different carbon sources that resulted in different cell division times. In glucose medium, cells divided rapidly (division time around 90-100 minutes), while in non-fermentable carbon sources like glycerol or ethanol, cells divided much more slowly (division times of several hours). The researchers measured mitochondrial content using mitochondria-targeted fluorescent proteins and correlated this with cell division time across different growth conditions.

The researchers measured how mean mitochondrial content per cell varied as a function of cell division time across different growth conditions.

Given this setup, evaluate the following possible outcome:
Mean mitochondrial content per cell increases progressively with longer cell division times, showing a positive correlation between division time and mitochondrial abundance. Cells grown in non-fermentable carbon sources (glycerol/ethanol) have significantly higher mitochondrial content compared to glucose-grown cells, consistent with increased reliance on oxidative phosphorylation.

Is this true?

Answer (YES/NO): YES